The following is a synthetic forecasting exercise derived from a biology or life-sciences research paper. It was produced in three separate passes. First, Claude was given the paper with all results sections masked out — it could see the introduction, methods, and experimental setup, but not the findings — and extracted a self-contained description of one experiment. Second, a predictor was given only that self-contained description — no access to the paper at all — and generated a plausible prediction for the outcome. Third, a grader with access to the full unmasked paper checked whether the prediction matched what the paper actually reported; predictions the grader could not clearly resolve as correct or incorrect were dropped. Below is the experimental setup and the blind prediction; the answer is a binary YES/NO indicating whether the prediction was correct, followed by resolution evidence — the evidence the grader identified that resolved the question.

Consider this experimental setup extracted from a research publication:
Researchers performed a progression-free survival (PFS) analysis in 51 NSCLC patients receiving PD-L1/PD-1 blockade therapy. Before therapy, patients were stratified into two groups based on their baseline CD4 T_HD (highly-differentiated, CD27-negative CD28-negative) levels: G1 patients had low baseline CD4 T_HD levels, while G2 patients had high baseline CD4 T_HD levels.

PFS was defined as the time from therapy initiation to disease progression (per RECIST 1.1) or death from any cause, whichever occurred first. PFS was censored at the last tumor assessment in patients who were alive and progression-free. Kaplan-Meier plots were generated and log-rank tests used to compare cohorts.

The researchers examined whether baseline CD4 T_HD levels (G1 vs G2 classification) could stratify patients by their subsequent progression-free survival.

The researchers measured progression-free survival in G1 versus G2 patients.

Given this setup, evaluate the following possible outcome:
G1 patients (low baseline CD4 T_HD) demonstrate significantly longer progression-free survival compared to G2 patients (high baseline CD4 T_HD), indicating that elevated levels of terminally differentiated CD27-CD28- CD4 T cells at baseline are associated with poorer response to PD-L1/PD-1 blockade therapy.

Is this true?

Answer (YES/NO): NO